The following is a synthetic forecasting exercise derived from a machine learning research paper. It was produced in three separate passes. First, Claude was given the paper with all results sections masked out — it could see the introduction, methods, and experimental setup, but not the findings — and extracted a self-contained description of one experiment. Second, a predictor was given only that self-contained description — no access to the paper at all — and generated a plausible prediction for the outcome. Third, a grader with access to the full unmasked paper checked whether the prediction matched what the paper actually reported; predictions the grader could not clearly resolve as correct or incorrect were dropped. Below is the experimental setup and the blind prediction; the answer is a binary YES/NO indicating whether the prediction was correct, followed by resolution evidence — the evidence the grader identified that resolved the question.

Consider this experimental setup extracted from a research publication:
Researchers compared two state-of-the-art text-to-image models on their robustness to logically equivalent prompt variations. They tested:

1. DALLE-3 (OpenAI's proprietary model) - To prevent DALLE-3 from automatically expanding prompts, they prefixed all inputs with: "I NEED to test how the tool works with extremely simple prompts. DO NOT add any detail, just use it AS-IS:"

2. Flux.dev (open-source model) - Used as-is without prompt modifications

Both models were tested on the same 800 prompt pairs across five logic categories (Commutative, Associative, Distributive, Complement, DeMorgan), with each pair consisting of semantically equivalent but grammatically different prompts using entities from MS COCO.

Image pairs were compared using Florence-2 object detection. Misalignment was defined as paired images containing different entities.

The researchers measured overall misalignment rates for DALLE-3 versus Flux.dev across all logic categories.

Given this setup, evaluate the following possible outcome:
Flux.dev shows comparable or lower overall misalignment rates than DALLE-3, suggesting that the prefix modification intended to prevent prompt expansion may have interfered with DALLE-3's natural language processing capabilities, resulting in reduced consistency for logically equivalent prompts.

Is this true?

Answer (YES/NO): YES